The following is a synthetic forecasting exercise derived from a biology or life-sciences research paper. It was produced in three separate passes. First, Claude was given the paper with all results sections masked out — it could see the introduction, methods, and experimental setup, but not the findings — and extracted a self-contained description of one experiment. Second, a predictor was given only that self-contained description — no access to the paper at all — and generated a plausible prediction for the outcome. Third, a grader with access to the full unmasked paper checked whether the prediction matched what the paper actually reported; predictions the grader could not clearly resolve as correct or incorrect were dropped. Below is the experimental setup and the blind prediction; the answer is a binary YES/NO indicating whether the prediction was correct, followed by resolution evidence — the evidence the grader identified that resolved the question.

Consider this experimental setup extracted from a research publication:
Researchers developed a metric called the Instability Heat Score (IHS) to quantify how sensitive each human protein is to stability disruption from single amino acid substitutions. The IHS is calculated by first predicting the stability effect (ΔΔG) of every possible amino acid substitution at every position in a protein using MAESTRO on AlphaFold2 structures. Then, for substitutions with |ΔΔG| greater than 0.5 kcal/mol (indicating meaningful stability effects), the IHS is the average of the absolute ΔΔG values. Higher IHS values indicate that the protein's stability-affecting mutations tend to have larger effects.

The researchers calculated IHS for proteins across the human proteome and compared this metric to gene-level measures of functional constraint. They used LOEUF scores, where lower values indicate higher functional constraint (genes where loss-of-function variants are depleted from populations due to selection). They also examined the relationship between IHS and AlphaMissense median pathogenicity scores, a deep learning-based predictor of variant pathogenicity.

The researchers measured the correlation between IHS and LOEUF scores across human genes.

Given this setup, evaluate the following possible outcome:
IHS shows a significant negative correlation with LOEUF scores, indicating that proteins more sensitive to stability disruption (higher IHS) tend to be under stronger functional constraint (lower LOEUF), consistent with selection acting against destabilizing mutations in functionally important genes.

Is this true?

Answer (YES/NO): NO